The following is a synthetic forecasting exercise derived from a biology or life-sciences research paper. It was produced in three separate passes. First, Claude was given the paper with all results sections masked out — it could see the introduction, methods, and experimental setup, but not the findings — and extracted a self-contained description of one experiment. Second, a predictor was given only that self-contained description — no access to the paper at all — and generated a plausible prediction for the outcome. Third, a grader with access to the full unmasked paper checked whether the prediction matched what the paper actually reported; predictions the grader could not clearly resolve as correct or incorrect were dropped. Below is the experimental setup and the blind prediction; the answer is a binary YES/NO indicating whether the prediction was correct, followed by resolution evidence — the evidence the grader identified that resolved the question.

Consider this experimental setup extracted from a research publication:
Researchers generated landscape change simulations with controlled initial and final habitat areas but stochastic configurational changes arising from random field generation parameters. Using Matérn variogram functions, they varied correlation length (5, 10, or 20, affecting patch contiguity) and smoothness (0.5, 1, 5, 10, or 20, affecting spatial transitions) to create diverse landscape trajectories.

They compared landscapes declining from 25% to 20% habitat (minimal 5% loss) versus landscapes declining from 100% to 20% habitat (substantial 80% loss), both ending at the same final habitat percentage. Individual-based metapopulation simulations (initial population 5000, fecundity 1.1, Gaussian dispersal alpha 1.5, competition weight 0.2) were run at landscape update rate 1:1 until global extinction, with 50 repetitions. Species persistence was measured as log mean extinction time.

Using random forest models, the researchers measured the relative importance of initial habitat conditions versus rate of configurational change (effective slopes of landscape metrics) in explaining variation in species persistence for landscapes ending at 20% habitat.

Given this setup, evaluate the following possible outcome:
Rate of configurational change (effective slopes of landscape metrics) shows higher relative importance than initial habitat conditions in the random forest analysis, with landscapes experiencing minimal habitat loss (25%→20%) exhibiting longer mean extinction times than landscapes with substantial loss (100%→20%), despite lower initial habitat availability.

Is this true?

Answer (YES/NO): NO